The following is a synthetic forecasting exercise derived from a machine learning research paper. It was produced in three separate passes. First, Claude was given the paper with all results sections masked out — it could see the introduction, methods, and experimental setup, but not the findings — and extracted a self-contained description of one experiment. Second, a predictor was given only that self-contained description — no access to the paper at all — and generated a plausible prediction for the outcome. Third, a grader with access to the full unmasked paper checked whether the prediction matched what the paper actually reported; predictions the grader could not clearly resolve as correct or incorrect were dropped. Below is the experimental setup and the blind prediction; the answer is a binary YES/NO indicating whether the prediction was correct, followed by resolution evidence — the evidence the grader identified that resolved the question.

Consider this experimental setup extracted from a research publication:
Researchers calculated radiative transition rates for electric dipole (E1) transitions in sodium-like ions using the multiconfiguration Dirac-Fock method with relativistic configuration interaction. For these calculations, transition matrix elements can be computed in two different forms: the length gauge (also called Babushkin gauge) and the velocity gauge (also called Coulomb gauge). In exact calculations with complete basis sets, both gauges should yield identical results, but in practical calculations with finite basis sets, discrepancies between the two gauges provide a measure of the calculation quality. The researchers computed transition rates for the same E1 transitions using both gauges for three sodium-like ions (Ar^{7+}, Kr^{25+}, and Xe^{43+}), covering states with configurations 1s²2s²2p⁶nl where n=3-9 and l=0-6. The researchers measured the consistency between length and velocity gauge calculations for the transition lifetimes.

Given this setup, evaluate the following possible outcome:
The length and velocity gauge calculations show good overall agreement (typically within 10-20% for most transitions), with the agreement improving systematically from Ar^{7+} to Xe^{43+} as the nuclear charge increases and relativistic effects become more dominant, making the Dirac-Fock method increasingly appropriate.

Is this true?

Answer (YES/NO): NO